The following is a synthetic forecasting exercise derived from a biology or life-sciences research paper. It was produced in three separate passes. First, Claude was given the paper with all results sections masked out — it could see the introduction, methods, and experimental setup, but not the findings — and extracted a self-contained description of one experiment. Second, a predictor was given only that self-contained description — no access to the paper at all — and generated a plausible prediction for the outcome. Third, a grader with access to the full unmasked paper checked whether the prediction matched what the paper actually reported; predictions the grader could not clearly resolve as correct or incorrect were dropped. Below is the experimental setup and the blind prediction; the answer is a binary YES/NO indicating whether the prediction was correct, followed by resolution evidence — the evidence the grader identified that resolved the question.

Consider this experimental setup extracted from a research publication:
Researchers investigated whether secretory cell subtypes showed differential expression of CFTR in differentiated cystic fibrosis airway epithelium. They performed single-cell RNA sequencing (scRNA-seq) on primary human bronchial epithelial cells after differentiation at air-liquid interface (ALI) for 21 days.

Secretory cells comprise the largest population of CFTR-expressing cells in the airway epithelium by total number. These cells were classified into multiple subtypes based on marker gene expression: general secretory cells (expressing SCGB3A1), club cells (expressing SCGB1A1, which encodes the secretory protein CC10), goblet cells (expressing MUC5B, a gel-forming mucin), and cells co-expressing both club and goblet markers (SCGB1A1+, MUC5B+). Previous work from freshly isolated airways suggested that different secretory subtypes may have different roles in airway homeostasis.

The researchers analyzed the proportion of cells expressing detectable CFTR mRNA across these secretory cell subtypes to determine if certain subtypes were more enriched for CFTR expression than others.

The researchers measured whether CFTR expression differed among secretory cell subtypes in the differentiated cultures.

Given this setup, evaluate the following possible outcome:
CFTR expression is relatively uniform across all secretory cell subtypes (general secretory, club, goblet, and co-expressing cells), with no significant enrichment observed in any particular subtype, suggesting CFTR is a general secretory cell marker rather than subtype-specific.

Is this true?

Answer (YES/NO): NO